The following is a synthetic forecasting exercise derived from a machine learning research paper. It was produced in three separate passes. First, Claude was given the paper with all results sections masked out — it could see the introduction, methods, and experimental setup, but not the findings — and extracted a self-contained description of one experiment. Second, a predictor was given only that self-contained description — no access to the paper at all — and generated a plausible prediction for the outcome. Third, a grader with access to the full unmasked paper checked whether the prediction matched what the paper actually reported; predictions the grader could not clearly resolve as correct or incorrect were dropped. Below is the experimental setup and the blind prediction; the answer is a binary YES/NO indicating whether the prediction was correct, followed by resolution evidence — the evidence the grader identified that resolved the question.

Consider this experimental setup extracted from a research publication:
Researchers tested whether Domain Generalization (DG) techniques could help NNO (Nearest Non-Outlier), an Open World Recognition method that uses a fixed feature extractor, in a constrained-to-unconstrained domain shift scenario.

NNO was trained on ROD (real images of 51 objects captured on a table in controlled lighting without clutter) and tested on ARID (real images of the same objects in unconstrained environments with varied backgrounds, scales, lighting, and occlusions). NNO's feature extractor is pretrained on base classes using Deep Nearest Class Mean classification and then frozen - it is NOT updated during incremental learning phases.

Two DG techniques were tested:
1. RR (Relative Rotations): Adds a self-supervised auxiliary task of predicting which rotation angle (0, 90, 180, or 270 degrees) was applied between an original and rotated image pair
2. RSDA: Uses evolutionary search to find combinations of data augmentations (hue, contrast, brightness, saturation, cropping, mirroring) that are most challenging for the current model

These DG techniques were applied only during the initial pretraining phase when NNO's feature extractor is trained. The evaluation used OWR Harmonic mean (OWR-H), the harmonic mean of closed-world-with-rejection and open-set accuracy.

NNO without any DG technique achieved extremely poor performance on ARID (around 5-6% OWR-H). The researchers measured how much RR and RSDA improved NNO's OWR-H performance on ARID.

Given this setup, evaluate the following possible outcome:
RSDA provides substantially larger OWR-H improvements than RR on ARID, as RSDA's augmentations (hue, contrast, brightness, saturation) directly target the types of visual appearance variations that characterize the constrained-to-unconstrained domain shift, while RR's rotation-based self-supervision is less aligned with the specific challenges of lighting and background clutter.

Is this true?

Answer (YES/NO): NO